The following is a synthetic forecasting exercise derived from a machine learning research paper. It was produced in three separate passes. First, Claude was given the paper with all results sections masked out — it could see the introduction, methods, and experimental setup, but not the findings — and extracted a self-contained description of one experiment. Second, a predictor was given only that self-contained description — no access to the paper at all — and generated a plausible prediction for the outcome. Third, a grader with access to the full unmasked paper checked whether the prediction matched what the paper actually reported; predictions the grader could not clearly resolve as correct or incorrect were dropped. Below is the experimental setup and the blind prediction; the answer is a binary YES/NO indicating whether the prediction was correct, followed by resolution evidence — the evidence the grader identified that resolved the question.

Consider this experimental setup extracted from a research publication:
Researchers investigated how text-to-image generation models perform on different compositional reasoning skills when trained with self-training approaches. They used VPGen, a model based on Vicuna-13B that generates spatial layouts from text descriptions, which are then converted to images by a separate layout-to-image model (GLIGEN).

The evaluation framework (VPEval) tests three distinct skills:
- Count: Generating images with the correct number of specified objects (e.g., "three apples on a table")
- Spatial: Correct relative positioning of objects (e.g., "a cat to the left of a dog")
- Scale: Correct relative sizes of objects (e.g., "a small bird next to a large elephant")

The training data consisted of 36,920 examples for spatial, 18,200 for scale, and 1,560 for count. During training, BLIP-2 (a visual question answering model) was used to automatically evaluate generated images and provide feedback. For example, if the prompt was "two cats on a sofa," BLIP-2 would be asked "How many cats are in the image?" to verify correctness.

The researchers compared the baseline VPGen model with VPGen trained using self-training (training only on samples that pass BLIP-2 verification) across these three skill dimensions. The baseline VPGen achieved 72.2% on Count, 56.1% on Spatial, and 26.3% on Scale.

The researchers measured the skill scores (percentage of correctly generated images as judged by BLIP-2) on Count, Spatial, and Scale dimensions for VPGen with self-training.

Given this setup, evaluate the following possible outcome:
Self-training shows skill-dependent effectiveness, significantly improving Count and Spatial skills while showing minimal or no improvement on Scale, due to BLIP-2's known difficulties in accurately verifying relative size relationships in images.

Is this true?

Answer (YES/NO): NO